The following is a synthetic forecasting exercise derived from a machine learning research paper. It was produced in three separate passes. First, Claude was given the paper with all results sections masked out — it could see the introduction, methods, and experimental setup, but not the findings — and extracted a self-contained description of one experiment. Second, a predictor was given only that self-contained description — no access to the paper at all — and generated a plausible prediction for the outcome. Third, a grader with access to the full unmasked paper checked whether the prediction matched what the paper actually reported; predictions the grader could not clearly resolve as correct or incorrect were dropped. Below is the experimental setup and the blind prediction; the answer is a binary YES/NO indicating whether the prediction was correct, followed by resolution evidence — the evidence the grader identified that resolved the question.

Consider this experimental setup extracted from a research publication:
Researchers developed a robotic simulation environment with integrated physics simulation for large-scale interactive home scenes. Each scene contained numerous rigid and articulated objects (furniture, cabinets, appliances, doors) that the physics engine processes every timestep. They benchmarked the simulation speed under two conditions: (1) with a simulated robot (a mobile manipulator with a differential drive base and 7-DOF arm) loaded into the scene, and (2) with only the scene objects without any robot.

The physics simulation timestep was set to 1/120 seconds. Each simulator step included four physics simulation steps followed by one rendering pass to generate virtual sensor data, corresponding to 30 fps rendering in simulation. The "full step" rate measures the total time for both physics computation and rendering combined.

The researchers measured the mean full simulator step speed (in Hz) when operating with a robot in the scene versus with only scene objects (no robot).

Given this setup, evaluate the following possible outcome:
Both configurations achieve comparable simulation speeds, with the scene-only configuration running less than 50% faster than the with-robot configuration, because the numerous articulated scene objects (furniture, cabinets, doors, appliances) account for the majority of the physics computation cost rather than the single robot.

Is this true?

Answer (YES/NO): YES